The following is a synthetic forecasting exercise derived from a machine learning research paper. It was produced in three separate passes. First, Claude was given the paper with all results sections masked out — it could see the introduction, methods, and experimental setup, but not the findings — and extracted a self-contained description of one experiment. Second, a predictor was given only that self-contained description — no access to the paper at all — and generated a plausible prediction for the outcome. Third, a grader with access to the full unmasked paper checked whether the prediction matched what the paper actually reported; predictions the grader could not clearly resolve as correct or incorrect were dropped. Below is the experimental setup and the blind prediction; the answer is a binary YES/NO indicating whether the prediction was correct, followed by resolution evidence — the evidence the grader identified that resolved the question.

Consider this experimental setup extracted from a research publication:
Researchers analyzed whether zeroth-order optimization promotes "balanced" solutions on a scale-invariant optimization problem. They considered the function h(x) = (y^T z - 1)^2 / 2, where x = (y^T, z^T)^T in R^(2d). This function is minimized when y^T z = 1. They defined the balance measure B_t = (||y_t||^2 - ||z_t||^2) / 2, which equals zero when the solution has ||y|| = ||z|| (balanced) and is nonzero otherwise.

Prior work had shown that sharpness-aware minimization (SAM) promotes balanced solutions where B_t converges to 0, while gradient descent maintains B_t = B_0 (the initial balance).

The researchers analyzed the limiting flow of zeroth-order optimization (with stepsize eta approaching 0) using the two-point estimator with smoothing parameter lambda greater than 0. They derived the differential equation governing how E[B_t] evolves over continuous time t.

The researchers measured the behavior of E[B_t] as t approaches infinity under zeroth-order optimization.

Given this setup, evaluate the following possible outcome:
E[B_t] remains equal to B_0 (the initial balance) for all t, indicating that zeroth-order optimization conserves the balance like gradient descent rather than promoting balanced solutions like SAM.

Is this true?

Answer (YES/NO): NO